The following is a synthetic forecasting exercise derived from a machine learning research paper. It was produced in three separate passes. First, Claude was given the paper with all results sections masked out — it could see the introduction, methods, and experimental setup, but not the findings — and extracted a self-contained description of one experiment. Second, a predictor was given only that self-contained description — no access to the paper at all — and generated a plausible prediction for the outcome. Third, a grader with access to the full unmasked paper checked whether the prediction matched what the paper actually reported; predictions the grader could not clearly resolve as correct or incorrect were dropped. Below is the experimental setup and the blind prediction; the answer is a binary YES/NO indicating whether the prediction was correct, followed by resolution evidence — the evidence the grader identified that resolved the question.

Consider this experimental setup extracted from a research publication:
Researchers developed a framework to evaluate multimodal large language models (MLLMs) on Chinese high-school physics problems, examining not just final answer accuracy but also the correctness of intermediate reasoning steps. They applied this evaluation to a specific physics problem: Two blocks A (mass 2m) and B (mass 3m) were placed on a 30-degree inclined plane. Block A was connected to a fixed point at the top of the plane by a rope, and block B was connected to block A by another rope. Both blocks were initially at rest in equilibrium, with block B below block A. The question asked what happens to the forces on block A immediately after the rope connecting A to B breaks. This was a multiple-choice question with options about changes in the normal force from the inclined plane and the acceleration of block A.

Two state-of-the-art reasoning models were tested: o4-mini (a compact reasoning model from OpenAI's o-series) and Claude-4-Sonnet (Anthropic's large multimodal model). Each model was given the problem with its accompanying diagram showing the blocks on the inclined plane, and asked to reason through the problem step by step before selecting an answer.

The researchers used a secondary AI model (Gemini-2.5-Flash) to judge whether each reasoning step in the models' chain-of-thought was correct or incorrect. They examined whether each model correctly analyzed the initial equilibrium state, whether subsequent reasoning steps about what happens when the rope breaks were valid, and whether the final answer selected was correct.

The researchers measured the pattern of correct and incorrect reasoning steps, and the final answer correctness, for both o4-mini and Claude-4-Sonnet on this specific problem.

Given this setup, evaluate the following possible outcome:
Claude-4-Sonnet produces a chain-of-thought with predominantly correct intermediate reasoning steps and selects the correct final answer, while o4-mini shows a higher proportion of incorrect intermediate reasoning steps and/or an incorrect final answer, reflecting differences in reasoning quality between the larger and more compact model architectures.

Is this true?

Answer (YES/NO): NO